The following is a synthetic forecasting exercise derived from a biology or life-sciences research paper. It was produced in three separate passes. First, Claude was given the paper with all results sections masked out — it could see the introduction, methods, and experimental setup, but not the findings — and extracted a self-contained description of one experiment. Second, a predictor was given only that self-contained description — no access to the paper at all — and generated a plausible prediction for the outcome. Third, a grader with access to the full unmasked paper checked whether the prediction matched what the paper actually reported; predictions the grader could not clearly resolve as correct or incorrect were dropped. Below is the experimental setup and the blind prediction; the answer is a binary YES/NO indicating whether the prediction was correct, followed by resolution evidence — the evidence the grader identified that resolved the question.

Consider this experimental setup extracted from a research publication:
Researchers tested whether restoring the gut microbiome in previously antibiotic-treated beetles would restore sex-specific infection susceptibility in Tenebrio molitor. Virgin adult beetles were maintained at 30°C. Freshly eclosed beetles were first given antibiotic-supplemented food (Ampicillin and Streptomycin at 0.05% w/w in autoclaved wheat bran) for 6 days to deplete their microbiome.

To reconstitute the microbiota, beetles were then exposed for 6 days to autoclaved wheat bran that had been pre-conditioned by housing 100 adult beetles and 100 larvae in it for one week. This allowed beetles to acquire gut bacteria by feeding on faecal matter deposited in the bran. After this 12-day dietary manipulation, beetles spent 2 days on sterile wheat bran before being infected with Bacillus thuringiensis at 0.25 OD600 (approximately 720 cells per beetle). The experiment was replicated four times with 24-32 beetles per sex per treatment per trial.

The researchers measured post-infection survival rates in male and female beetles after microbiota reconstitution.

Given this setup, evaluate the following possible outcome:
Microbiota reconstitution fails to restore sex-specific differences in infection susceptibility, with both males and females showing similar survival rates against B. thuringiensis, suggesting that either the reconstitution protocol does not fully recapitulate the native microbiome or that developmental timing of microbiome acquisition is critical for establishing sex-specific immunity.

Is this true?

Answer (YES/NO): NO